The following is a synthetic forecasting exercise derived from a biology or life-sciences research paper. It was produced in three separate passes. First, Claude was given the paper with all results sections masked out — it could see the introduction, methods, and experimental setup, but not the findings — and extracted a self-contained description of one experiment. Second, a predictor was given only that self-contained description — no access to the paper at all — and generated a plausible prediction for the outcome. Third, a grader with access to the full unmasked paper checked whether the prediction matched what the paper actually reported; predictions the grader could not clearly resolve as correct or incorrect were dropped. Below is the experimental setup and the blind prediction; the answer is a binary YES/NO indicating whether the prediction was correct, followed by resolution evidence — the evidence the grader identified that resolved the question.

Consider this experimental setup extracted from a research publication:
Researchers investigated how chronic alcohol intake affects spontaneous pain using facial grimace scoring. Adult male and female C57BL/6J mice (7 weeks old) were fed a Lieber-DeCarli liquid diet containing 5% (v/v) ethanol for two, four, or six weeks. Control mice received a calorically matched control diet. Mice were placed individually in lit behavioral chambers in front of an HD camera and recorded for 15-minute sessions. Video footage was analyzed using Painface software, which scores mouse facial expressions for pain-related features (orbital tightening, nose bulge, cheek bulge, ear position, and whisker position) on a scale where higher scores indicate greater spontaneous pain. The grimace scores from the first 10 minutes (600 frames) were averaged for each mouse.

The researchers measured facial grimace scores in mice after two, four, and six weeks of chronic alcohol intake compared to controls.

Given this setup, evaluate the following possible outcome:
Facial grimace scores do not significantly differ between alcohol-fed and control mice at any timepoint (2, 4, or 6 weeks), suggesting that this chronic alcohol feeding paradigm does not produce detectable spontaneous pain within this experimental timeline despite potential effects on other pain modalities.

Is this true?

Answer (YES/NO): NO